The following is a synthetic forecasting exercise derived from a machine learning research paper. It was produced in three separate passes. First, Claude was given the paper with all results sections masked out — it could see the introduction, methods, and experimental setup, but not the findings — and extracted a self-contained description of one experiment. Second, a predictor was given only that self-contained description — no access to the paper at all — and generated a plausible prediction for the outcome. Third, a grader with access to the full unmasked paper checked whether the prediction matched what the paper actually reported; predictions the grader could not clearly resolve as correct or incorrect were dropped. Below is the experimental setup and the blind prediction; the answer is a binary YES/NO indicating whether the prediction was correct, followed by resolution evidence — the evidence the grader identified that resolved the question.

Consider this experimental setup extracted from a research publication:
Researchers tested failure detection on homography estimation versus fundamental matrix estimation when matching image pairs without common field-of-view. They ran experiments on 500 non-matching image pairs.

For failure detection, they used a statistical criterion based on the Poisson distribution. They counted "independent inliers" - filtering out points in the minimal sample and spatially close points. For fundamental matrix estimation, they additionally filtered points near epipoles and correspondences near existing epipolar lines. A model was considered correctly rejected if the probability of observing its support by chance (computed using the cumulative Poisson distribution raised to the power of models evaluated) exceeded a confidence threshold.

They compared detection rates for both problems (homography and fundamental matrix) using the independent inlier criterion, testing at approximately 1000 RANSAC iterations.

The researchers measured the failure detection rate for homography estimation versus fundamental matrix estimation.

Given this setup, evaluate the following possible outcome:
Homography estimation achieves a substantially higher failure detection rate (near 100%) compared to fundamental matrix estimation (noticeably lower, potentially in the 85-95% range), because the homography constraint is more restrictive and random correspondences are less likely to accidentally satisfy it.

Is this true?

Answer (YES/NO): NO